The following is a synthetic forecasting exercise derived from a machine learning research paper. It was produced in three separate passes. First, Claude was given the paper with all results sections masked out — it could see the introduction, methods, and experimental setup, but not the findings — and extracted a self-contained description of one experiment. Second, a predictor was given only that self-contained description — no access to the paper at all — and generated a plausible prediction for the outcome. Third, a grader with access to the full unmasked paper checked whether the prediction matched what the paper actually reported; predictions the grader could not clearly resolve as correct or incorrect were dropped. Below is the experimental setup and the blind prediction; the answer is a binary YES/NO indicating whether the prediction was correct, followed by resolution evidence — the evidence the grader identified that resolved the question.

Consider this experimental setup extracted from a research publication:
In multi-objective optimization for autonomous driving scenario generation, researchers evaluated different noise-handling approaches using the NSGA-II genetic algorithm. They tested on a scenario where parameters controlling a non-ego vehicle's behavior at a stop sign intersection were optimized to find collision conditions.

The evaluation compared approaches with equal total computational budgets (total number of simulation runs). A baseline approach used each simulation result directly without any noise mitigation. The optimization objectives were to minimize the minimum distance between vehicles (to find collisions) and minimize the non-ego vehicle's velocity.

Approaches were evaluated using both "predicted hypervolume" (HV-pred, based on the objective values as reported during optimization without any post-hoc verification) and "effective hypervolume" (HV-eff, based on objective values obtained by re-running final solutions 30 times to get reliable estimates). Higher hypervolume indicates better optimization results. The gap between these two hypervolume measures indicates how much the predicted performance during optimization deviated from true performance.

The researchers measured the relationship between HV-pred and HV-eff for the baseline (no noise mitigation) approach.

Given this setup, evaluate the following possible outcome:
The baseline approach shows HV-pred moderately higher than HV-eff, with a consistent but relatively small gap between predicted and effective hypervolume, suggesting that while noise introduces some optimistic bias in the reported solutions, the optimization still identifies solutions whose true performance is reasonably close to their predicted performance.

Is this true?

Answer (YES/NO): NO